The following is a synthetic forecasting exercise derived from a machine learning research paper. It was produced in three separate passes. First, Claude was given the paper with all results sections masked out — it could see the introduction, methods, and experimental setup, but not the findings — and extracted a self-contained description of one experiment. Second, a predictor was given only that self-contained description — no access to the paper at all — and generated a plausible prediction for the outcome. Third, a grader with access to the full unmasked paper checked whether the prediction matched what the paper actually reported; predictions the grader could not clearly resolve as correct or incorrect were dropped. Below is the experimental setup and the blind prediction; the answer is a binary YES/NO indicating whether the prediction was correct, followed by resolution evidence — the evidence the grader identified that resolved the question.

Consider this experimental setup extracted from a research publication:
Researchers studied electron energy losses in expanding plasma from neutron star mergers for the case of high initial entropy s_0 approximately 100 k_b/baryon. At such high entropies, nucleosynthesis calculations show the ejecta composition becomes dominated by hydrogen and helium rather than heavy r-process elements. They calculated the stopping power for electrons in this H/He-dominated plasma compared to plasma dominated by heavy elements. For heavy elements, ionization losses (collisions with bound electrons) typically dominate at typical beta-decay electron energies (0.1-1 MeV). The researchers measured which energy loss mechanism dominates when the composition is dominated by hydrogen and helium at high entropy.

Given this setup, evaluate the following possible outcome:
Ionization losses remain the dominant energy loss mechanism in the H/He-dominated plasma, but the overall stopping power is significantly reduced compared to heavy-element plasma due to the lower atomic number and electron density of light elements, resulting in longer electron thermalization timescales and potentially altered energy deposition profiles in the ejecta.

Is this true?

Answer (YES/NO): NO